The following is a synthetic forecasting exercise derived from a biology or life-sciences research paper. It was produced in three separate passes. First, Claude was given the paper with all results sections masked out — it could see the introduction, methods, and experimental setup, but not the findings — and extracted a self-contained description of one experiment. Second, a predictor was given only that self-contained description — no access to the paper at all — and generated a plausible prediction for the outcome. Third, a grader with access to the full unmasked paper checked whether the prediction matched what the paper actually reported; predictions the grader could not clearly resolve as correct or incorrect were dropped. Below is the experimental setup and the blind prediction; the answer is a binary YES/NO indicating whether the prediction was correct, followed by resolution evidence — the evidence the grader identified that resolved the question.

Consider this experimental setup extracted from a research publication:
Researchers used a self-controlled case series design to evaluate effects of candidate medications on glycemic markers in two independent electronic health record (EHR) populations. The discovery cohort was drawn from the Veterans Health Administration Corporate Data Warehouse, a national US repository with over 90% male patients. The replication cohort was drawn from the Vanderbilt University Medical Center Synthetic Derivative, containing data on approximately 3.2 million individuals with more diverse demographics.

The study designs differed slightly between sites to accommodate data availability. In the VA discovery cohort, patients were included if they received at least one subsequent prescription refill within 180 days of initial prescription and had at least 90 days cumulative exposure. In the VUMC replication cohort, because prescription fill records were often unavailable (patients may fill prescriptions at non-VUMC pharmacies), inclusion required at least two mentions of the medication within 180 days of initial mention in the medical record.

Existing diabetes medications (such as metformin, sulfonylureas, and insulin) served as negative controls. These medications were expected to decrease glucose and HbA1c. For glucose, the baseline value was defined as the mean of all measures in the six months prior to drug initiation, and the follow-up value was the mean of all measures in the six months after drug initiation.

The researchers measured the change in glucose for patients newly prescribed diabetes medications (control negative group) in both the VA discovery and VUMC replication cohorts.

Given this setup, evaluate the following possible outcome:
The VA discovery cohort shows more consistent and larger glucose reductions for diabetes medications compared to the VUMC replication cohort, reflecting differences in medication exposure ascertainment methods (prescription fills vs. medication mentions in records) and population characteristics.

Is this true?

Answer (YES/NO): NO